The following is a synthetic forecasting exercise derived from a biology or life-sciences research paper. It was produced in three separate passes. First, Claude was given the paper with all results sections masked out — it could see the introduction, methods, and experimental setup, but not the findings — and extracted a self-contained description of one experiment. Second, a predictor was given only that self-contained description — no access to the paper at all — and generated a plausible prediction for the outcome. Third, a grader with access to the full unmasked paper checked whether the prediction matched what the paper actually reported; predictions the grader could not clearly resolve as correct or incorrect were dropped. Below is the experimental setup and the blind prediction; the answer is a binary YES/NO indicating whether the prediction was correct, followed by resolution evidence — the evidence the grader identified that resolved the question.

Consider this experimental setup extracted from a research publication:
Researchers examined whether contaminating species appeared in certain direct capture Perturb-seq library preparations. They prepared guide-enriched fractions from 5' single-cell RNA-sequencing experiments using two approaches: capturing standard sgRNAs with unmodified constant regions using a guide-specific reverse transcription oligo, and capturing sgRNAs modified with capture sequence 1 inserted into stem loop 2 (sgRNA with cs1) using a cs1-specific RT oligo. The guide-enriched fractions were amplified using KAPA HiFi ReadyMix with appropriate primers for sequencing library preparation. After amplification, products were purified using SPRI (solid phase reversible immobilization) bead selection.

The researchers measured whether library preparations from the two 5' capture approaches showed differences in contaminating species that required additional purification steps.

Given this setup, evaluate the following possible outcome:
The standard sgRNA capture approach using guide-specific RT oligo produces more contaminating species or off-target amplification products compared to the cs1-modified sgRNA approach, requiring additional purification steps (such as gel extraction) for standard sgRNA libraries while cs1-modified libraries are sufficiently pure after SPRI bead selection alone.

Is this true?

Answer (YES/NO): NO